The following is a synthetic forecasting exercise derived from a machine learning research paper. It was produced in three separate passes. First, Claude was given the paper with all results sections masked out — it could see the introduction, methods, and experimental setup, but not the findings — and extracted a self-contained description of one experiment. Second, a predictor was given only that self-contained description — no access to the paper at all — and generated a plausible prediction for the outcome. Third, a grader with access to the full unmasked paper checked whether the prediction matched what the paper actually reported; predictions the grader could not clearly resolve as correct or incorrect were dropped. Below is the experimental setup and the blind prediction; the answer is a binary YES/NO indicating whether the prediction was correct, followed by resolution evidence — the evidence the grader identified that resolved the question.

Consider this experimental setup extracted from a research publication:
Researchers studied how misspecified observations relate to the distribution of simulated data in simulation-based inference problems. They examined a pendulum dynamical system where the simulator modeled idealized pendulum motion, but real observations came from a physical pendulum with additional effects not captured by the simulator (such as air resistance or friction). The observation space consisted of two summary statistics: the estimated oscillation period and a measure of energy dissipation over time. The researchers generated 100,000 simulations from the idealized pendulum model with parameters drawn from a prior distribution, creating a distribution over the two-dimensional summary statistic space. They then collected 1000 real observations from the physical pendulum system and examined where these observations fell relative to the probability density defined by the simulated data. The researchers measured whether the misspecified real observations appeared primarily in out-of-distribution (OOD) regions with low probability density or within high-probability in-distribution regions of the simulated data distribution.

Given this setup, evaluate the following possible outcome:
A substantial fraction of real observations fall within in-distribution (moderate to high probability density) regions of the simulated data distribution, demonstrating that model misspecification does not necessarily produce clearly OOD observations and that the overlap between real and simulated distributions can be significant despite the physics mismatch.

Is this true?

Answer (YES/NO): YES